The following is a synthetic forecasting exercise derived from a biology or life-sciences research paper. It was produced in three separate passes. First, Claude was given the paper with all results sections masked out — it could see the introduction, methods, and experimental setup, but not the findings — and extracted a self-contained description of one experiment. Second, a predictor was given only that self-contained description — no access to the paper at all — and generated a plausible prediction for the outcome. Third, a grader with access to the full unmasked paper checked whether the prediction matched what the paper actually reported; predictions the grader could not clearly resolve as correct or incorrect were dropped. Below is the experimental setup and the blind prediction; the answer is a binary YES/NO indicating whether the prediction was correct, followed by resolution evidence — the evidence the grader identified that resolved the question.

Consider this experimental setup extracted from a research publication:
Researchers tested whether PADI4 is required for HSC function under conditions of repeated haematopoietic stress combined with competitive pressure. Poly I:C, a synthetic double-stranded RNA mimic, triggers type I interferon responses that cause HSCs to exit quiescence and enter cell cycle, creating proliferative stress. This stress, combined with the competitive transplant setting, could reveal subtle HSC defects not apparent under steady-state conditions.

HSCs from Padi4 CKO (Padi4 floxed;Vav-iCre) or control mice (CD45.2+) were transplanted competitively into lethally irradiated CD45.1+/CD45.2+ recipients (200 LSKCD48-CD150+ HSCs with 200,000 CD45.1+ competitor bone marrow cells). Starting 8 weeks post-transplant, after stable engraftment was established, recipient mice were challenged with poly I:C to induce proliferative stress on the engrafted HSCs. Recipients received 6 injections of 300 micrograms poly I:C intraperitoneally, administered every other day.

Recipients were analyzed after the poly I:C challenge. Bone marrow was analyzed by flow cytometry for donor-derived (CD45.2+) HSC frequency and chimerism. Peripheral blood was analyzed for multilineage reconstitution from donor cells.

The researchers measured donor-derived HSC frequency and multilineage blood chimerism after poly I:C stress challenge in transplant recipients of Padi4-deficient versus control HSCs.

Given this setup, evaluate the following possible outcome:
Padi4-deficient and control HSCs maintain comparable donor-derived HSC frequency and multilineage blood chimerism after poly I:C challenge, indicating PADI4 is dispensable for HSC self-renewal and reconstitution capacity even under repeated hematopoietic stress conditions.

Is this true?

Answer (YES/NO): YES